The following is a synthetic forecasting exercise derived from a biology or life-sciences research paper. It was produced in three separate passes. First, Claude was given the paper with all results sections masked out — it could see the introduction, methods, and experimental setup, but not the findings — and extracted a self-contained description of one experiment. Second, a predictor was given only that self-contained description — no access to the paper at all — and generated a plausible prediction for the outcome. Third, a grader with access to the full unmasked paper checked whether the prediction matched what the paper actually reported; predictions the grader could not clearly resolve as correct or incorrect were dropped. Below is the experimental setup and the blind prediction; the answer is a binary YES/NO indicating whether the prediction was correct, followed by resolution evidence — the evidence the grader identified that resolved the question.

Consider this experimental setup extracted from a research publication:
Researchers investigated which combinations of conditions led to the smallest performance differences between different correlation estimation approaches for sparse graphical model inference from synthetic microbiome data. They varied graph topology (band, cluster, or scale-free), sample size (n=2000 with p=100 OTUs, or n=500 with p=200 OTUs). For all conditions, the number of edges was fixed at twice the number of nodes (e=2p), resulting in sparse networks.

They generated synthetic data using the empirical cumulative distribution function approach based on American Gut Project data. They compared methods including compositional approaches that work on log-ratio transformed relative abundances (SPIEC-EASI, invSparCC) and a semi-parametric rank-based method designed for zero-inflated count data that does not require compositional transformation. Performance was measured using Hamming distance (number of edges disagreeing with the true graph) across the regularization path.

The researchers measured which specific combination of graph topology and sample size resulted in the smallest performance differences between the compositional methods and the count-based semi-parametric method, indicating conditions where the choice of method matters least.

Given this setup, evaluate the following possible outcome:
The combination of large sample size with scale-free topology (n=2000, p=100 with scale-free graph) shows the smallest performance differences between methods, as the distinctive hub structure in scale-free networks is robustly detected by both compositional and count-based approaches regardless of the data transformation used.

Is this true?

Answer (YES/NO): NO